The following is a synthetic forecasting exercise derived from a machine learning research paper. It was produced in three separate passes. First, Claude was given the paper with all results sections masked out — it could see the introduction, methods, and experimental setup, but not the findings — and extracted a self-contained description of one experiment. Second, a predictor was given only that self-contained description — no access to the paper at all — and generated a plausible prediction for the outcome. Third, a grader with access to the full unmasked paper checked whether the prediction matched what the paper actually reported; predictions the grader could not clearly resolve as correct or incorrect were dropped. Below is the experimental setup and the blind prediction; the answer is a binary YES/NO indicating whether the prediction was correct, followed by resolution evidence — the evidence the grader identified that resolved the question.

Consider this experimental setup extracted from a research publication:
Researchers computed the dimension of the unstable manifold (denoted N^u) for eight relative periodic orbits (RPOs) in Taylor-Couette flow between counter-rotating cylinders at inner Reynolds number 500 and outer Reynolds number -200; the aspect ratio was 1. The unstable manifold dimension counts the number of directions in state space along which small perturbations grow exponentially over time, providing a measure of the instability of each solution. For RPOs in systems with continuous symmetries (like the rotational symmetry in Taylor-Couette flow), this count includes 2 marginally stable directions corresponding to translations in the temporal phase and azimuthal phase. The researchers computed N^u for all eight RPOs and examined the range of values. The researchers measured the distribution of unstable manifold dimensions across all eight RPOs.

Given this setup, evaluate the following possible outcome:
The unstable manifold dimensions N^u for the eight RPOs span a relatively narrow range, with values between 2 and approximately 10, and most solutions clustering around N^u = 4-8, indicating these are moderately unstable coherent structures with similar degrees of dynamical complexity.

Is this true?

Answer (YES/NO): NO